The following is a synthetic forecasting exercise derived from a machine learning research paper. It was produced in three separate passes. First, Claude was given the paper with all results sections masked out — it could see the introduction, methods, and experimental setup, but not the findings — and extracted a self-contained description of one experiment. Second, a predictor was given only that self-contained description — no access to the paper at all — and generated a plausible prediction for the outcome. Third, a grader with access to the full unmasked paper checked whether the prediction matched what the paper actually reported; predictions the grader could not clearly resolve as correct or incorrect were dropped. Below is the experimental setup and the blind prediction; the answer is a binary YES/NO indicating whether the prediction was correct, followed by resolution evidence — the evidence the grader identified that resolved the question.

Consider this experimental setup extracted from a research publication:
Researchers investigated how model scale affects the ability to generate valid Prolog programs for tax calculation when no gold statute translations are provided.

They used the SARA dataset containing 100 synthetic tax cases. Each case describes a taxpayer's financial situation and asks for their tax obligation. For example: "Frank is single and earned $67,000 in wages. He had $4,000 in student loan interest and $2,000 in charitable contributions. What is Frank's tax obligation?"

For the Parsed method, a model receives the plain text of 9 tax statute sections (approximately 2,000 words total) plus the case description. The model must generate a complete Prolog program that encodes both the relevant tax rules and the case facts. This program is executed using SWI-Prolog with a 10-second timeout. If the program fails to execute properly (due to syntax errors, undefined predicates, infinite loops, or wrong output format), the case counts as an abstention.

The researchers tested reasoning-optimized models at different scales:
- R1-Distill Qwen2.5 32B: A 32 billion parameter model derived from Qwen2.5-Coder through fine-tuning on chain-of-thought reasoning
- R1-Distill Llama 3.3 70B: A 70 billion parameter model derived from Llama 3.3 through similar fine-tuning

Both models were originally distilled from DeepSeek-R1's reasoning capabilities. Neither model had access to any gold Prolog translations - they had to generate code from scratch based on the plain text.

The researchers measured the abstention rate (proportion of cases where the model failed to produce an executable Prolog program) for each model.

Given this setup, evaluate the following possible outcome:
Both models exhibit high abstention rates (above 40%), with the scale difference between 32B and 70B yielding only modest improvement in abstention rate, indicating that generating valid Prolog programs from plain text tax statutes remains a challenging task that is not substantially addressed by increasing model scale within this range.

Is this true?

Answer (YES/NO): NO